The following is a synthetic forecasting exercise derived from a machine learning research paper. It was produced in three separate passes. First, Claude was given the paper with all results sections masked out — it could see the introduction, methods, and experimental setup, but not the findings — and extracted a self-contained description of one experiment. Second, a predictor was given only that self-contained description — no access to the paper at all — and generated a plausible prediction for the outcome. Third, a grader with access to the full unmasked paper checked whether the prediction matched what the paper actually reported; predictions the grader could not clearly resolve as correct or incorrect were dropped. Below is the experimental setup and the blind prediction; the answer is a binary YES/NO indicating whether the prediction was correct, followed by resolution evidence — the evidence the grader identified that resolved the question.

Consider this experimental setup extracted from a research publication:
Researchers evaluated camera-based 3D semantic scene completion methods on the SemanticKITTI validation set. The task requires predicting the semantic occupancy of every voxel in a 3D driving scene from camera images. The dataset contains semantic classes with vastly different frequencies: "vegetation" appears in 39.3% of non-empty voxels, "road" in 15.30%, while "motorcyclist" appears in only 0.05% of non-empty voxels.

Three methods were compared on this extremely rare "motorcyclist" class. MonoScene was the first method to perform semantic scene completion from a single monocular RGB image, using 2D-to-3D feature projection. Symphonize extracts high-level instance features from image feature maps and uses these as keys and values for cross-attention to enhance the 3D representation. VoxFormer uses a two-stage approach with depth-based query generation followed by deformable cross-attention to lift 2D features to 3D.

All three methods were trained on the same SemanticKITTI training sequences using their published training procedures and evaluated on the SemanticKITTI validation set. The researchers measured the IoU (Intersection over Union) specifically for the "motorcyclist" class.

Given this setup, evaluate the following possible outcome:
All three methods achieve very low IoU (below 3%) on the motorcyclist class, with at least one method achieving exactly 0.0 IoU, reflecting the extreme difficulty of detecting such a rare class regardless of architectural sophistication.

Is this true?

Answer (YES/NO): YES